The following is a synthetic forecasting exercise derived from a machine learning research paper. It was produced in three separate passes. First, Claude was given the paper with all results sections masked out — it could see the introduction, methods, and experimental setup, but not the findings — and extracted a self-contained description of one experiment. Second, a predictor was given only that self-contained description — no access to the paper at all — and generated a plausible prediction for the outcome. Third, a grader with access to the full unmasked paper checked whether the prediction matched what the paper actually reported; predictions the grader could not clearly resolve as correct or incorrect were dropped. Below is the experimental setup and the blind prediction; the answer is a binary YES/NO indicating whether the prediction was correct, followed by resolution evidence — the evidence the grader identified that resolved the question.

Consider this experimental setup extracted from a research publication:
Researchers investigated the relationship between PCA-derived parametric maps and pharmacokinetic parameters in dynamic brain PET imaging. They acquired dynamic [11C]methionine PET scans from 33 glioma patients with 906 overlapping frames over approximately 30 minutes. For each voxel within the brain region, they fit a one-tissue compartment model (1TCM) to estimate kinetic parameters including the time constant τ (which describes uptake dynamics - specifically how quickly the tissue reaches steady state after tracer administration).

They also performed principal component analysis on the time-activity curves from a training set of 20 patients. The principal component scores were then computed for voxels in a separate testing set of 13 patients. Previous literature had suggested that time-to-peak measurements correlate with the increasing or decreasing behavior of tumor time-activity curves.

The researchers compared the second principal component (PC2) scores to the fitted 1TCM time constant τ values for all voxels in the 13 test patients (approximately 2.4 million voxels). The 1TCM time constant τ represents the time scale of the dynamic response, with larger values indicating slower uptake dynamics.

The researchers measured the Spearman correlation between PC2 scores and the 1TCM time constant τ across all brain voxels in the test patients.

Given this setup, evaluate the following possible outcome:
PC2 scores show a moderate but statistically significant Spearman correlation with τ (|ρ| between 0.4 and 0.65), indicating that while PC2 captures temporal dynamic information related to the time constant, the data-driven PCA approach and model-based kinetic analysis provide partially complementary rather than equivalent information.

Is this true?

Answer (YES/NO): NO